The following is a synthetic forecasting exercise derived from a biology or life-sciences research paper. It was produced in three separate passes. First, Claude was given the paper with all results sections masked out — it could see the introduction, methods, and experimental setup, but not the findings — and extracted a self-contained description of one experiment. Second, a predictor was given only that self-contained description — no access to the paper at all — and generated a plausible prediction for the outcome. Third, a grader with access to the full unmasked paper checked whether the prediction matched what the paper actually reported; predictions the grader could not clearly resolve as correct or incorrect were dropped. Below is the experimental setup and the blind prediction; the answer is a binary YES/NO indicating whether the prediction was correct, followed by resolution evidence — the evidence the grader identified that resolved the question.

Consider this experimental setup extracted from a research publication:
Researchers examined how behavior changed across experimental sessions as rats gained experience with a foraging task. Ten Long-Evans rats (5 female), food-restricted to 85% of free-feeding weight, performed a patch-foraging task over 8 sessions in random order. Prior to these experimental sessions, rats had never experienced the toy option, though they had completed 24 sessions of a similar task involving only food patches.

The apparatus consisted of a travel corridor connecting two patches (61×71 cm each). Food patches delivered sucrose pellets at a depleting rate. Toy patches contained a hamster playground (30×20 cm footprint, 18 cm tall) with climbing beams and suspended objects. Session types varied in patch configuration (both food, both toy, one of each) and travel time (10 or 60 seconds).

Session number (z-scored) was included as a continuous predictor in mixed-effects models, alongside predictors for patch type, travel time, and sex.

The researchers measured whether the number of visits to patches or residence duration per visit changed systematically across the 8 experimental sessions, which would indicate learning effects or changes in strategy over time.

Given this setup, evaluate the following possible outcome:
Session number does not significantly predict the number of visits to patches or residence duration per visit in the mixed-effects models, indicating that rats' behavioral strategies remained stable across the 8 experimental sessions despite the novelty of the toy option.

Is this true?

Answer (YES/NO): NO